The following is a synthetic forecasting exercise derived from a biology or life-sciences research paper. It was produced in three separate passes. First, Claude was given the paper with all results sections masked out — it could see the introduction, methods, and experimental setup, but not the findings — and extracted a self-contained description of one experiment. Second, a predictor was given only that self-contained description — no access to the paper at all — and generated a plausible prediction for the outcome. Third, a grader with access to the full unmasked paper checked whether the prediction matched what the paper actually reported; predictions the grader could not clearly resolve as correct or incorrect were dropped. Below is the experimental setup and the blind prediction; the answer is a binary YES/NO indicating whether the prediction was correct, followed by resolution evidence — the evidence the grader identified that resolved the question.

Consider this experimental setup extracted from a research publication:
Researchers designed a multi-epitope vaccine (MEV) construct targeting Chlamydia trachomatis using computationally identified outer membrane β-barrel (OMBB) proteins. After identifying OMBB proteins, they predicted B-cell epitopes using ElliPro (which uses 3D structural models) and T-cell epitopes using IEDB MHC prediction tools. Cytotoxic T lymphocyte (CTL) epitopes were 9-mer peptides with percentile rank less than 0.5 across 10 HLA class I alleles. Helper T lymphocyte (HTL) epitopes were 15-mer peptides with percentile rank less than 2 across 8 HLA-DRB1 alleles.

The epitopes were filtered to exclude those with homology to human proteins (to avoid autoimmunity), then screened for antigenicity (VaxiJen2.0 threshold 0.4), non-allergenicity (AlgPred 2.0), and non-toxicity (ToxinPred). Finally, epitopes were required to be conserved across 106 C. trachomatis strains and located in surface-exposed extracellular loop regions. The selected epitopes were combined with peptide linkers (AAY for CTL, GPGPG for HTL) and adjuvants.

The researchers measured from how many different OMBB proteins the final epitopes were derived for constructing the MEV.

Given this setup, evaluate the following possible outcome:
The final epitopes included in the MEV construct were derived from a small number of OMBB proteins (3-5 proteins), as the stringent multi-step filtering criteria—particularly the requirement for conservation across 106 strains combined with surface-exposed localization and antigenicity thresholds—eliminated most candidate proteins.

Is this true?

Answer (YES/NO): NO